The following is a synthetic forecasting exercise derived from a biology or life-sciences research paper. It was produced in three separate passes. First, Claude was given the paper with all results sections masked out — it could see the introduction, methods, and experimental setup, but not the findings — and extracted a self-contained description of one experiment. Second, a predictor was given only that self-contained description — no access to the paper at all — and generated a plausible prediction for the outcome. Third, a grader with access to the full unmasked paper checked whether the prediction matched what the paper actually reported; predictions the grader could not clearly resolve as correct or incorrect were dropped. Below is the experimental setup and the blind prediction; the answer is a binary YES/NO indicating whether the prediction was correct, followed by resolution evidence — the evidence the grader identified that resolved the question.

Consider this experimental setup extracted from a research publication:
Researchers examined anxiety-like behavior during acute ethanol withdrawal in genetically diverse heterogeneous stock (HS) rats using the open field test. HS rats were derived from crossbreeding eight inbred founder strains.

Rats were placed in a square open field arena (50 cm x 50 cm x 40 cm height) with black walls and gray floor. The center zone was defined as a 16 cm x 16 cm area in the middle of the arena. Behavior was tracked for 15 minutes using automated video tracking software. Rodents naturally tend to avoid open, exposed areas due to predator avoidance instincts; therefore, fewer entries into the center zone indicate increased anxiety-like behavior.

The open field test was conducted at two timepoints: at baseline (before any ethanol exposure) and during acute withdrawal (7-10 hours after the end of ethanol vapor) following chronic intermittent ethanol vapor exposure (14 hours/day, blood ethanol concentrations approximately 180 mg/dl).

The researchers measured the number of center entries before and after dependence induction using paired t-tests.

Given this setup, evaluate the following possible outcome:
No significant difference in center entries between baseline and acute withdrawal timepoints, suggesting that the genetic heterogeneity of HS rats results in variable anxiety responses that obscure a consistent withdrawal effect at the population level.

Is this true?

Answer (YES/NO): NO